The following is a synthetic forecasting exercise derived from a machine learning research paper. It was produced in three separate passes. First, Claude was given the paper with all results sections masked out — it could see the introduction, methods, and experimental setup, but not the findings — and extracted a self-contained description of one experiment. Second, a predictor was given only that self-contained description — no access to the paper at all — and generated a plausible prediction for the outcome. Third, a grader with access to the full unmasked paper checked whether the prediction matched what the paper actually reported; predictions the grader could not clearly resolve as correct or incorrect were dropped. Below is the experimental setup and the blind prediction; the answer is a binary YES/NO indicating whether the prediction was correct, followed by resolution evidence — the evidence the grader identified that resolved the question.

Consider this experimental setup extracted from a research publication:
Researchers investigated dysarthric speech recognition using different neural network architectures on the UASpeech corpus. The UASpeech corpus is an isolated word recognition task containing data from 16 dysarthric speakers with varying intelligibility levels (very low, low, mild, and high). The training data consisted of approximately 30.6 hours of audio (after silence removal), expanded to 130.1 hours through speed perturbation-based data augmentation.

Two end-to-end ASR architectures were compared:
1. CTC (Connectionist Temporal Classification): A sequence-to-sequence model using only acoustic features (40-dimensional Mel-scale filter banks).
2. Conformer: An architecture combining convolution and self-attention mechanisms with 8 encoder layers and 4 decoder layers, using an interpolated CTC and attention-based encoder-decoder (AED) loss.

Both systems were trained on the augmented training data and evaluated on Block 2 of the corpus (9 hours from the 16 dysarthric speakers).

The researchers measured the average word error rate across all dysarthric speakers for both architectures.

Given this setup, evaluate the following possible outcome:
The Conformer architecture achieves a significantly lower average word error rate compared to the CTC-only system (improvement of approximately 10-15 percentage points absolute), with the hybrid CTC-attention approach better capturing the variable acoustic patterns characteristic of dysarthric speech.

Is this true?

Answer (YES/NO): NO